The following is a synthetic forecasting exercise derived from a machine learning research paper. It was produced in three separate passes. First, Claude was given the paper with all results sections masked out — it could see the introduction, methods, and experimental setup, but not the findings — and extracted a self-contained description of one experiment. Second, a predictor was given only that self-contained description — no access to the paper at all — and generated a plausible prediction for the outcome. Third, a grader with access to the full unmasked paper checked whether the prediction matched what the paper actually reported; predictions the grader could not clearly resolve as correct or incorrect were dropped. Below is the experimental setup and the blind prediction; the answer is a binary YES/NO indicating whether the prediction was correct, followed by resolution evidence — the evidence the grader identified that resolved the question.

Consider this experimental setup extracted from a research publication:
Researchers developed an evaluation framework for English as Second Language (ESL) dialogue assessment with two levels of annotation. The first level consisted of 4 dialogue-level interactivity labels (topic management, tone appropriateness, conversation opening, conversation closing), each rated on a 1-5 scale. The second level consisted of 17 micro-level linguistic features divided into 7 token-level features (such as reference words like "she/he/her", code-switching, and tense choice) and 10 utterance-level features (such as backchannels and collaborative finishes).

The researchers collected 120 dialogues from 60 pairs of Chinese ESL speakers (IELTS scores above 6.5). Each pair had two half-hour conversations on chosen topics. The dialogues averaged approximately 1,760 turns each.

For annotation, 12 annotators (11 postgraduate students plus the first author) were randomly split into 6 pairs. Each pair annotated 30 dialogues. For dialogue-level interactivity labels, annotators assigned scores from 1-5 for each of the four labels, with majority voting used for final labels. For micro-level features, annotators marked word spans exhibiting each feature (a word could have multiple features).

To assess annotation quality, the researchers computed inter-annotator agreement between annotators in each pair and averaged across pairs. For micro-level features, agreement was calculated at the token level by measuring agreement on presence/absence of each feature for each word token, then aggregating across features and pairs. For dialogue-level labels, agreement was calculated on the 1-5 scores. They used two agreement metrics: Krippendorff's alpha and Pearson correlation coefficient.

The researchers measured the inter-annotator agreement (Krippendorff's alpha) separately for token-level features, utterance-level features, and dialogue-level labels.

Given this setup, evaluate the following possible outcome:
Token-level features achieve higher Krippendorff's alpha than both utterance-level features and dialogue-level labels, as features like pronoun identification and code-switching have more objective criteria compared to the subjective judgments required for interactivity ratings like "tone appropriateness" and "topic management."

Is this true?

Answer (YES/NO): NO